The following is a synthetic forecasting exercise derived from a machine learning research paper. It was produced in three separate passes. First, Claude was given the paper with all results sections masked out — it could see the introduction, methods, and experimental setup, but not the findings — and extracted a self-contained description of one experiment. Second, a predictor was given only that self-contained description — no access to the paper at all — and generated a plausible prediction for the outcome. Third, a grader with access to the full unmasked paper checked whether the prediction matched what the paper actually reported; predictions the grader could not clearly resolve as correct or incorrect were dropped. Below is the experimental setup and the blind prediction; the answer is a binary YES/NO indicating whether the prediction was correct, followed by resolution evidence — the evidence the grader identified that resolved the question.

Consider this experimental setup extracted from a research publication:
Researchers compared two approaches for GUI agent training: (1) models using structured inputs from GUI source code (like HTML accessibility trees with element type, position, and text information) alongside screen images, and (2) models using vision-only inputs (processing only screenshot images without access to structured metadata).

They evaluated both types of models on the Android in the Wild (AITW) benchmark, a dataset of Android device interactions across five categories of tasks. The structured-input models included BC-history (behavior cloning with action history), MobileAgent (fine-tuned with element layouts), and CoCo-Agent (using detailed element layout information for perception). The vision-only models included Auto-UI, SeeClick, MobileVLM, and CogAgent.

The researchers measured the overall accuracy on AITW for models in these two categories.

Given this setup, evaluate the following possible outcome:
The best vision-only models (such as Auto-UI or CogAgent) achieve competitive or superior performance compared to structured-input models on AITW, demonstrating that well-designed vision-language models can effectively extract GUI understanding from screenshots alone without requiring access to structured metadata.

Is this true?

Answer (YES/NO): YES